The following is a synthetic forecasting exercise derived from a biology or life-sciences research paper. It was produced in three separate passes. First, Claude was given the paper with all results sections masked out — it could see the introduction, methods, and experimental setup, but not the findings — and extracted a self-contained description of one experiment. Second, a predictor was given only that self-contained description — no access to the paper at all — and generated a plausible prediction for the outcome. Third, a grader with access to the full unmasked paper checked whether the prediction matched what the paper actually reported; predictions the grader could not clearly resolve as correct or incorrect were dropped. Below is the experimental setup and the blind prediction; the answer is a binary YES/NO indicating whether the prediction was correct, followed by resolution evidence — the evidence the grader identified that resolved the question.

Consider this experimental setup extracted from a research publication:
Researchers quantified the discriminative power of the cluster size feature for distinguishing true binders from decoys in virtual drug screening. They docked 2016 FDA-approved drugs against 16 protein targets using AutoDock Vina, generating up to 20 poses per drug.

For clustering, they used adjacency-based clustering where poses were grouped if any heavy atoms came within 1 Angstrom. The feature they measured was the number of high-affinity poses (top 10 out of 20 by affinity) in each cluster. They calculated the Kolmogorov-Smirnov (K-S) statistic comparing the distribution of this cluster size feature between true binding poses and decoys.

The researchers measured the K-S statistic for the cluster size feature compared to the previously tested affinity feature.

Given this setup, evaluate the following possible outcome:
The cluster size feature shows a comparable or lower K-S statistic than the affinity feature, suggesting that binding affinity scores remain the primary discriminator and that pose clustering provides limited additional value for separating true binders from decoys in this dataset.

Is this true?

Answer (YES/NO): YES